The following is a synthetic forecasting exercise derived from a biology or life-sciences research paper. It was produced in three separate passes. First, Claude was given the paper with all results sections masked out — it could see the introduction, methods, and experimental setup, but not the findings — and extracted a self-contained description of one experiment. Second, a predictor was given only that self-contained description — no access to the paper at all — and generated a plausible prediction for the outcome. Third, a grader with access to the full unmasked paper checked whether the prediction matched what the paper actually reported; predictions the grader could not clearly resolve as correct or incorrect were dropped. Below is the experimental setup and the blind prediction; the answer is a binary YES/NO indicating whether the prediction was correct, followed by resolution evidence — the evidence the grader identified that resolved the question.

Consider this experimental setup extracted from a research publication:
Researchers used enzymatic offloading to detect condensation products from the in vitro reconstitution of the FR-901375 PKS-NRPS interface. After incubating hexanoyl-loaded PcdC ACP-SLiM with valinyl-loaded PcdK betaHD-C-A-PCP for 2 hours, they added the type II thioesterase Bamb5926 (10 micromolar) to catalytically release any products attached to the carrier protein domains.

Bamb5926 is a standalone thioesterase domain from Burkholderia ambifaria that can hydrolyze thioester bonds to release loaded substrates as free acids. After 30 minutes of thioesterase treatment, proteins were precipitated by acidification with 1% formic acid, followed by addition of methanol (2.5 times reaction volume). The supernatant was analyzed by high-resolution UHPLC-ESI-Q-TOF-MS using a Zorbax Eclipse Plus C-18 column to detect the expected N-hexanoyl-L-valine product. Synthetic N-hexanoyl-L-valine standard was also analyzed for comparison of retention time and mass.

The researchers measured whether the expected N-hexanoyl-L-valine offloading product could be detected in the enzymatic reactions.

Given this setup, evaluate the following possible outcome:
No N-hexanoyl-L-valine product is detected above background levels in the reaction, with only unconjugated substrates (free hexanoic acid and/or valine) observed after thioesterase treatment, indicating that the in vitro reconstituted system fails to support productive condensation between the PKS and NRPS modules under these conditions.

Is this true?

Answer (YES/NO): NO